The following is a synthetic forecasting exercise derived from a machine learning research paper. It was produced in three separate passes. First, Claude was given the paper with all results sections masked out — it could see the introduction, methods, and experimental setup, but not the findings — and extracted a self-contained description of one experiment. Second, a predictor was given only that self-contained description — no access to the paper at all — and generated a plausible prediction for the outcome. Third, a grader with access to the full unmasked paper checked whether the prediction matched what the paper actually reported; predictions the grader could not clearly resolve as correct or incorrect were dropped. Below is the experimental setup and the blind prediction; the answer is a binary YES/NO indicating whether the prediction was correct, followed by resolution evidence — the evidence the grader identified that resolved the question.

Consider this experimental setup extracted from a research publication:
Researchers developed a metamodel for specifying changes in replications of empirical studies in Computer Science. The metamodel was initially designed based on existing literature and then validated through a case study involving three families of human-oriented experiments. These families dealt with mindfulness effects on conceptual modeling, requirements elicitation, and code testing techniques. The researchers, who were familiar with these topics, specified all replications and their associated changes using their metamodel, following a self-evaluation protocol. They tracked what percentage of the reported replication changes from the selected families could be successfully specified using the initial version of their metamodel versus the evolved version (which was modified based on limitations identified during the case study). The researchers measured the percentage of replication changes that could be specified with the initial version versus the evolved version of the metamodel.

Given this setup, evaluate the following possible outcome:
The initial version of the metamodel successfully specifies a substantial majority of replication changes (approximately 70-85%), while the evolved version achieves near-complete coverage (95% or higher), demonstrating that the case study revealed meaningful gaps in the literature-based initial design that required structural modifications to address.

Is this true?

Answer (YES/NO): YES